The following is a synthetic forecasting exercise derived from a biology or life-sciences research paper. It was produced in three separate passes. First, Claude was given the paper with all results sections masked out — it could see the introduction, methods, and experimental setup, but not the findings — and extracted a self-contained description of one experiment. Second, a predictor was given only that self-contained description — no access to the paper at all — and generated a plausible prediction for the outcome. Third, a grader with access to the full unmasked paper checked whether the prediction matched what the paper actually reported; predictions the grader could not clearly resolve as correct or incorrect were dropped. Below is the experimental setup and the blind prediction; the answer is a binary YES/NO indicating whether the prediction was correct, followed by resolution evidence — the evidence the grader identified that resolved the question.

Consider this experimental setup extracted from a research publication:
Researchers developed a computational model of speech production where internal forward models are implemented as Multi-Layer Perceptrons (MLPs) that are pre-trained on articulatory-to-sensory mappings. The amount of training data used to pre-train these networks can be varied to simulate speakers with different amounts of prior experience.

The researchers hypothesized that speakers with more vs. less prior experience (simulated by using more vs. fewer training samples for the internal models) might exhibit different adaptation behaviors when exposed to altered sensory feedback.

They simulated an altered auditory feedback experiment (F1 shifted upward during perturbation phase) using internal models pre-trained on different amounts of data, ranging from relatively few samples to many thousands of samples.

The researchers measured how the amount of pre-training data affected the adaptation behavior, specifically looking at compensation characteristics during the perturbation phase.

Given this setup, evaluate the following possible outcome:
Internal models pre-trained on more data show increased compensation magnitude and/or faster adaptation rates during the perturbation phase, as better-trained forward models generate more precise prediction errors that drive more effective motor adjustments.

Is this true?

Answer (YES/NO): NO